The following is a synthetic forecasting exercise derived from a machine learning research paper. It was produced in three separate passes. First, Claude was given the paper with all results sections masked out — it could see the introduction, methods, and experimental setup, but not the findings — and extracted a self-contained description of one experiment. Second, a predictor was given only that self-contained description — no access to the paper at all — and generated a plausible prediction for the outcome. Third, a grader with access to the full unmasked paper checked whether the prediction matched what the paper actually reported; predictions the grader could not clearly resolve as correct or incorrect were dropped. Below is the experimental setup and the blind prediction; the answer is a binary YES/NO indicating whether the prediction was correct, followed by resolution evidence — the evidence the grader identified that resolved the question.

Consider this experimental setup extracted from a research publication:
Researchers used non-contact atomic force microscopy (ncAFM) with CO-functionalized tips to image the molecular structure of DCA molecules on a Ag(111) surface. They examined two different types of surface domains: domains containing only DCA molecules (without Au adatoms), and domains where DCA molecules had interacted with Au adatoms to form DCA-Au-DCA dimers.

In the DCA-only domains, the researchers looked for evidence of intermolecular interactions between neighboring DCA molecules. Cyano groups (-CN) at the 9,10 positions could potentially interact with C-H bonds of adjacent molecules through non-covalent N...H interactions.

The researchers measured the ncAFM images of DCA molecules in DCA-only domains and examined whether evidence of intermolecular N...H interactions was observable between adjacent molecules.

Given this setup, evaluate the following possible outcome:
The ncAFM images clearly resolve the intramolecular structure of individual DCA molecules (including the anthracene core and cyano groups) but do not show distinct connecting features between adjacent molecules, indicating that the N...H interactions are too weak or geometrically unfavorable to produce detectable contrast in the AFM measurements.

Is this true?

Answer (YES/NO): NO